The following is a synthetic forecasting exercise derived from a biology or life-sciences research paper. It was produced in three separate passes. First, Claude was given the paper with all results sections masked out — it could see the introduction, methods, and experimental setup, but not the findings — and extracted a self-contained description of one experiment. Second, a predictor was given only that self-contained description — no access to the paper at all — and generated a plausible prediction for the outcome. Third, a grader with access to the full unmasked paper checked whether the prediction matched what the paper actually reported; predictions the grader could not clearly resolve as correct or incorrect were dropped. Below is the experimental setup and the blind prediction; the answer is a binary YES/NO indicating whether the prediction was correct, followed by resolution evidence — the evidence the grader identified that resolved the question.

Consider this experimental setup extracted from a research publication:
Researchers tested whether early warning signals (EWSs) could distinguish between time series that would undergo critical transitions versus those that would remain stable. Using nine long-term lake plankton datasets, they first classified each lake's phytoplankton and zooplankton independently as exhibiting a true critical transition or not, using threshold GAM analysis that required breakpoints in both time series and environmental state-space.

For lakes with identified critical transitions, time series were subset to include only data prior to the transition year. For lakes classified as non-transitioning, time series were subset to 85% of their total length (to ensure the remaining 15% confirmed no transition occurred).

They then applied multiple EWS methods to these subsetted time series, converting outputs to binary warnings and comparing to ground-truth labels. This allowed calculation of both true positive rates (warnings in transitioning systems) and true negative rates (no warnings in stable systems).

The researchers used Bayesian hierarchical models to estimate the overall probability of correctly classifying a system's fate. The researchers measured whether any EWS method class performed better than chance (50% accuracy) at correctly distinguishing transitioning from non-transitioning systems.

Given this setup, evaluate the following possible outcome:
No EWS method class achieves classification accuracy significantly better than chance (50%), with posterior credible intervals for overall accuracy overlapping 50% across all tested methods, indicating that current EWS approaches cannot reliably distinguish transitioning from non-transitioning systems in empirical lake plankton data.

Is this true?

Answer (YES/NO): NO